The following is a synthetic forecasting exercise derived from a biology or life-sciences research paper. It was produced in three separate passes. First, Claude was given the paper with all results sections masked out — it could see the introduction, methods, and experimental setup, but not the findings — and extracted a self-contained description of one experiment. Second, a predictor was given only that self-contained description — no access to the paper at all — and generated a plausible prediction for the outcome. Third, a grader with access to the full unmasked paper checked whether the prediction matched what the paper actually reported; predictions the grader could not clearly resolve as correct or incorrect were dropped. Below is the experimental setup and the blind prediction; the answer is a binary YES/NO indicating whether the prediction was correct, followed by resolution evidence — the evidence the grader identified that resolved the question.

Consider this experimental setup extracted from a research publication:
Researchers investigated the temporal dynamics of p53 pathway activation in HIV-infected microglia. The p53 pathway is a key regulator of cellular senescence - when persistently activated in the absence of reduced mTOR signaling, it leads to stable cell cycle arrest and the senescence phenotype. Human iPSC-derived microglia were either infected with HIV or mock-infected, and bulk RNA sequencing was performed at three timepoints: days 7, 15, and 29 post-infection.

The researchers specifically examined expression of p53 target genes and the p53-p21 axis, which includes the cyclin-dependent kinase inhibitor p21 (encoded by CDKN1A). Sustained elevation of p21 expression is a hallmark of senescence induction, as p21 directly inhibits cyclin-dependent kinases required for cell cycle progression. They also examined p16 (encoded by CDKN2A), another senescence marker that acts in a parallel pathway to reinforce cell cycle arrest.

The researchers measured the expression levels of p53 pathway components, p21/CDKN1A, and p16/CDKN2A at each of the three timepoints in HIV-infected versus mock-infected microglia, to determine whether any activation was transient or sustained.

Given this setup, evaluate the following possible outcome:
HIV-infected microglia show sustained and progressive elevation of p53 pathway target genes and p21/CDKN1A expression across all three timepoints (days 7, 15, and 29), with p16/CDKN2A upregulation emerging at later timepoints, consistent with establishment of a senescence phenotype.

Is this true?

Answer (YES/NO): NO